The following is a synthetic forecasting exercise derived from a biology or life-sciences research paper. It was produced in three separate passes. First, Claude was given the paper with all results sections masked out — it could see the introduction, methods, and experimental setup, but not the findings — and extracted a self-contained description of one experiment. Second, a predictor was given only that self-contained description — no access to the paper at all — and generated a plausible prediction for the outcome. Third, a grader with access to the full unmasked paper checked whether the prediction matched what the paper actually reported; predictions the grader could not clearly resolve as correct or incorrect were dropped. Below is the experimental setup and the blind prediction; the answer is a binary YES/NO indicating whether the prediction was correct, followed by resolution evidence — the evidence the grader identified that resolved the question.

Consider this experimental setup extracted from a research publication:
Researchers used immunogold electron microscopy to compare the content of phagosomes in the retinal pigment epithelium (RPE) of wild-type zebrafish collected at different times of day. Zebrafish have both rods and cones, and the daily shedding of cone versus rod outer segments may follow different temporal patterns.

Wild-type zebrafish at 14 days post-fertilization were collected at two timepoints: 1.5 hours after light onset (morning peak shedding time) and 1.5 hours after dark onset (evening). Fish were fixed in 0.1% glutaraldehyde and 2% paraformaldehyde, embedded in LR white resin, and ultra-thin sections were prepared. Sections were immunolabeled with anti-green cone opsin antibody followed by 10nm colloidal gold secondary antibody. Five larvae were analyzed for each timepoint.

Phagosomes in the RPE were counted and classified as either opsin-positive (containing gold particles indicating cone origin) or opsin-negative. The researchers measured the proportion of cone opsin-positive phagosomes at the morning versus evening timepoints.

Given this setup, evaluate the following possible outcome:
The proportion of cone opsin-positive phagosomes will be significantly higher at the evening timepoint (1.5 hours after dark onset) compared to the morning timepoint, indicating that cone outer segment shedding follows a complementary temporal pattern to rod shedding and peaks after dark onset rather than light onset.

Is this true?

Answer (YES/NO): YES